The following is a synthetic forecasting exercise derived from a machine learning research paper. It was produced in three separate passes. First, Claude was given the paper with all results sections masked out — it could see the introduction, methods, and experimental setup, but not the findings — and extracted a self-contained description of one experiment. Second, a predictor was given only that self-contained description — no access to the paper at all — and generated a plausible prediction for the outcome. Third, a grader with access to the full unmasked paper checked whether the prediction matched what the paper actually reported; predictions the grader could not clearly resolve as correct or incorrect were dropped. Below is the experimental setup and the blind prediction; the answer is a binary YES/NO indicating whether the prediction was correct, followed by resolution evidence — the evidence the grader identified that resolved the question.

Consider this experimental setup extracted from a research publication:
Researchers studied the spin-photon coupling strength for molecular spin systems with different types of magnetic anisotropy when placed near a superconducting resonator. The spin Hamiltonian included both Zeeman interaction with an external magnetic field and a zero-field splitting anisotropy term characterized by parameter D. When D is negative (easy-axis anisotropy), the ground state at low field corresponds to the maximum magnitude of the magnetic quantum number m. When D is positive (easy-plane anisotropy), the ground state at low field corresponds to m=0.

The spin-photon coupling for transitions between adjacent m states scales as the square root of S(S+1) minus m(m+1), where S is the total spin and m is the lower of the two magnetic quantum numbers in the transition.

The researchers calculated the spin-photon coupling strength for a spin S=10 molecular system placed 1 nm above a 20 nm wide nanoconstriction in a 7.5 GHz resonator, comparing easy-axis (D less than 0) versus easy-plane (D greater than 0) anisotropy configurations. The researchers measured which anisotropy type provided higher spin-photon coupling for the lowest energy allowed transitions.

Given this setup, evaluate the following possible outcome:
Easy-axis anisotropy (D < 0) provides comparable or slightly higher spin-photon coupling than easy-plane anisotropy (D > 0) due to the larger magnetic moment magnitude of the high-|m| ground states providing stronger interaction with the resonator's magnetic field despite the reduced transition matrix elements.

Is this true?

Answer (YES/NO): NO